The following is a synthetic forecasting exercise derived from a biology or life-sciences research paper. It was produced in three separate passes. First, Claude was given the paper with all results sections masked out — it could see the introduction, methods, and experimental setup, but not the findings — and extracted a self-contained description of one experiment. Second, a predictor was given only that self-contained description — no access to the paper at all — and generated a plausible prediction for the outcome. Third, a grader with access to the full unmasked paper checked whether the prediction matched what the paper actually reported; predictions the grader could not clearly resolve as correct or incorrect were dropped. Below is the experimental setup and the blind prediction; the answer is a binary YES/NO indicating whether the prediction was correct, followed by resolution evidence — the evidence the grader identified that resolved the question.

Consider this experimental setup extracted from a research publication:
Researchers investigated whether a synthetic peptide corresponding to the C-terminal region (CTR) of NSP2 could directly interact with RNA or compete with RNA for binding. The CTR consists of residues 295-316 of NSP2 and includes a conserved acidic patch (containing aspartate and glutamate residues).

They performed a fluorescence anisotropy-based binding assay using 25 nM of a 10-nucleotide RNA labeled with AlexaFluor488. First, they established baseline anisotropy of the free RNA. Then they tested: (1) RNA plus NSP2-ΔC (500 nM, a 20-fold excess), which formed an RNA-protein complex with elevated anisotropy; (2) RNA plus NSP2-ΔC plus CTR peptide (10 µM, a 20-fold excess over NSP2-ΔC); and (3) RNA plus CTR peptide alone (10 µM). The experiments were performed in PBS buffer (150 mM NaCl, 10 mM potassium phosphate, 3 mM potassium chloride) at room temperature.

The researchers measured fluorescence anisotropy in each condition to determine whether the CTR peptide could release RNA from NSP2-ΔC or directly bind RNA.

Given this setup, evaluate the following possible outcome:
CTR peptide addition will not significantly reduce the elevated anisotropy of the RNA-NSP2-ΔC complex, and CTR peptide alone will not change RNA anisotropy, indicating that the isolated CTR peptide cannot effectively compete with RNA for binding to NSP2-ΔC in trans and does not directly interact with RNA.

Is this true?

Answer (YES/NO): YES